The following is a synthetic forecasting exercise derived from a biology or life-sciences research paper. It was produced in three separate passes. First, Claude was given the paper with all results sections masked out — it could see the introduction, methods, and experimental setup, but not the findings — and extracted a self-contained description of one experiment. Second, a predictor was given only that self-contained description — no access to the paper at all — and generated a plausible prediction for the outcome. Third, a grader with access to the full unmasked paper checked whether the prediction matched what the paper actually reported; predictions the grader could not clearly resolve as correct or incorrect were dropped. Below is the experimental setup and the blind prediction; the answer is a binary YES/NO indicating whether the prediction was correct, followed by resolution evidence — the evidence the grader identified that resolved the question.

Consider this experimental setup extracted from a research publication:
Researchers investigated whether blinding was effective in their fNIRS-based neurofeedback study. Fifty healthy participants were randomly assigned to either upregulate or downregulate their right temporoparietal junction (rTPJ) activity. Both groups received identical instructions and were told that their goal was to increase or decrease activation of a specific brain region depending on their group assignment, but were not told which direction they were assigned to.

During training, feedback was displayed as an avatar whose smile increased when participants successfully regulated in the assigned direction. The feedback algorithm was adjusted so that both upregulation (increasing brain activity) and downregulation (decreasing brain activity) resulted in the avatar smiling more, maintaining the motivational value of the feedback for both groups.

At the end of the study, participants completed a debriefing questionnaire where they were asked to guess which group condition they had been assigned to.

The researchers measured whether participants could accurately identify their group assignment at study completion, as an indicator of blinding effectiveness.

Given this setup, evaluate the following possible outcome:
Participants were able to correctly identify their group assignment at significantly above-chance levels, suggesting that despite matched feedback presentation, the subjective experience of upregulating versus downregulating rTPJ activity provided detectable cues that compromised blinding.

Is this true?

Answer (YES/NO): NO